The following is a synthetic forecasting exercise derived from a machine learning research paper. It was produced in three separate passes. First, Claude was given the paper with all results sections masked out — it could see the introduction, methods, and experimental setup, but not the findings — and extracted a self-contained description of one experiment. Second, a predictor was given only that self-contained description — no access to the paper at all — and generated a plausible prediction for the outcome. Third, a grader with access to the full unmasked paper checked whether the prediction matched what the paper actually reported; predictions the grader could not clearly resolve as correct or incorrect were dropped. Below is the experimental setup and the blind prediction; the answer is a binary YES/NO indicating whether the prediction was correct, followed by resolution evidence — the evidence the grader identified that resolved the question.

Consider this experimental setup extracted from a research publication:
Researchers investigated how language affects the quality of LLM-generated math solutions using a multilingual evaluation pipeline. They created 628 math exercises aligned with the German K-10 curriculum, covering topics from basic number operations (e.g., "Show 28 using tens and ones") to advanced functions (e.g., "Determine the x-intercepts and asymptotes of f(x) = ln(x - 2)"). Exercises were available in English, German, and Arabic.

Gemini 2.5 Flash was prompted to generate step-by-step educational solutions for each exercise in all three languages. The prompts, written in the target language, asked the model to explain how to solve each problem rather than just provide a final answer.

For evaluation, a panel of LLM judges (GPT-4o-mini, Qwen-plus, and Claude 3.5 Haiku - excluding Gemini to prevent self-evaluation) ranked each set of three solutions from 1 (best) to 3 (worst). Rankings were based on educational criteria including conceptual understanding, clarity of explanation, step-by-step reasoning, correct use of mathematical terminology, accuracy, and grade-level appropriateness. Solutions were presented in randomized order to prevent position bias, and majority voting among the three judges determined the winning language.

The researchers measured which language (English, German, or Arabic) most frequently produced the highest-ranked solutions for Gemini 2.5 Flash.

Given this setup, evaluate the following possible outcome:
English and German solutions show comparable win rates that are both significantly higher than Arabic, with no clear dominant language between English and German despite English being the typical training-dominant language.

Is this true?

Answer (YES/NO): NO